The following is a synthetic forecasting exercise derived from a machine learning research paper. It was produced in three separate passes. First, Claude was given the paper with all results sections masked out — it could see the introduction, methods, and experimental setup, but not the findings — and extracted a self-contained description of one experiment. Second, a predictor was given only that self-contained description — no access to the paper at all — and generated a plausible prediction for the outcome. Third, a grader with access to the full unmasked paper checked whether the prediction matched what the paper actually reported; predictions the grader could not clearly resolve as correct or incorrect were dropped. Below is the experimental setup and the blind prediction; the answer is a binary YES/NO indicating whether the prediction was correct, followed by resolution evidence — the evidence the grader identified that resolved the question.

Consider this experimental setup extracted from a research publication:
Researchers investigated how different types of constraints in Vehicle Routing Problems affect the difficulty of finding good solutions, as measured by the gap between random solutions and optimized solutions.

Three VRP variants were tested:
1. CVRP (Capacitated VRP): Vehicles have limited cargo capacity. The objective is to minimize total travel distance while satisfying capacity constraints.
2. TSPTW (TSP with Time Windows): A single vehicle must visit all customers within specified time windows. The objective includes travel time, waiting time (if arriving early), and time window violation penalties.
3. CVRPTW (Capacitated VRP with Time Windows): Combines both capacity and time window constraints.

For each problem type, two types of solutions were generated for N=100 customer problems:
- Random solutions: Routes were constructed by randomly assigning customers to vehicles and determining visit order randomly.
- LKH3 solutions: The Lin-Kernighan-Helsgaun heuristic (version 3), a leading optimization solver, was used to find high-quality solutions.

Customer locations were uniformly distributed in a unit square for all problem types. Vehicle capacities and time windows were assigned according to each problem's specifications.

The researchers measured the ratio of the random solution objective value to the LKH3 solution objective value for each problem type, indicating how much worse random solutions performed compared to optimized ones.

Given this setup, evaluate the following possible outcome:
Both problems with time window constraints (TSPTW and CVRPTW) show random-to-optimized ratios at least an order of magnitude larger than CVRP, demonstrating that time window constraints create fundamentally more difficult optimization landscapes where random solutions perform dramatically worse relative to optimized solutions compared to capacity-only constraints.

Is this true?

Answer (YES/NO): NO